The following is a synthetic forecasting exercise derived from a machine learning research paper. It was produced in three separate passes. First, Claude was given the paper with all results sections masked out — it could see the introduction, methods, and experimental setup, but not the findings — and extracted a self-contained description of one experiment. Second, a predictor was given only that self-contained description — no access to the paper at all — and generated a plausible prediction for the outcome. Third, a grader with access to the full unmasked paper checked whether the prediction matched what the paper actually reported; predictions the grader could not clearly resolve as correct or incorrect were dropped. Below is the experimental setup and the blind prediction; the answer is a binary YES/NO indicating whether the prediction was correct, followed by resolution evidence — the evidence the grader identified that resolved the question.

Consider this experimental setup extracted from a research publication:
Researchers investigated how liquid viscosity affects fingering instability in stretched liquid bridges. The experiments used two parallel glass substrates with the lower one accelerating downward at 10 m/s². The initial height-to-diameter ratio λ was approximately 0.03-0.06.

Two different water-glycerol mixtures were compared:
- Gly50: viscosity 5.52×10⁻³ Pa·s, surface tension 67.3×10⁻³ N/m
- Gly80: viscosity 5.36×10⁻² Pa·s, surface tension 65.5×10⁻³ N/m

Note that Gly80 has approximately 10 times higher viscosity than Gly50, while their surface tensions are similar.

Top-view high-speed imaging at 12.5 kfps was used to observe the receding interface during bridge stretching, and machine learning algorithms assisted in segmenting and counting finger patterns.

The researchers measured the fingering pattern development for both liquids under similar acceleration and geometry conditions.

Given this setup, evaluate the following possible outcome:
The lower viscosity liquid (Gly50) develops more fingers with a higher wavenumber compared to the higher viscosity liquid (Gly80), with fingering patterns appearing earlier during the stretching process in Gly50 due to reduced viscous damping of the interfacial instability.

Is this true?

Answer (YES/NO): NO